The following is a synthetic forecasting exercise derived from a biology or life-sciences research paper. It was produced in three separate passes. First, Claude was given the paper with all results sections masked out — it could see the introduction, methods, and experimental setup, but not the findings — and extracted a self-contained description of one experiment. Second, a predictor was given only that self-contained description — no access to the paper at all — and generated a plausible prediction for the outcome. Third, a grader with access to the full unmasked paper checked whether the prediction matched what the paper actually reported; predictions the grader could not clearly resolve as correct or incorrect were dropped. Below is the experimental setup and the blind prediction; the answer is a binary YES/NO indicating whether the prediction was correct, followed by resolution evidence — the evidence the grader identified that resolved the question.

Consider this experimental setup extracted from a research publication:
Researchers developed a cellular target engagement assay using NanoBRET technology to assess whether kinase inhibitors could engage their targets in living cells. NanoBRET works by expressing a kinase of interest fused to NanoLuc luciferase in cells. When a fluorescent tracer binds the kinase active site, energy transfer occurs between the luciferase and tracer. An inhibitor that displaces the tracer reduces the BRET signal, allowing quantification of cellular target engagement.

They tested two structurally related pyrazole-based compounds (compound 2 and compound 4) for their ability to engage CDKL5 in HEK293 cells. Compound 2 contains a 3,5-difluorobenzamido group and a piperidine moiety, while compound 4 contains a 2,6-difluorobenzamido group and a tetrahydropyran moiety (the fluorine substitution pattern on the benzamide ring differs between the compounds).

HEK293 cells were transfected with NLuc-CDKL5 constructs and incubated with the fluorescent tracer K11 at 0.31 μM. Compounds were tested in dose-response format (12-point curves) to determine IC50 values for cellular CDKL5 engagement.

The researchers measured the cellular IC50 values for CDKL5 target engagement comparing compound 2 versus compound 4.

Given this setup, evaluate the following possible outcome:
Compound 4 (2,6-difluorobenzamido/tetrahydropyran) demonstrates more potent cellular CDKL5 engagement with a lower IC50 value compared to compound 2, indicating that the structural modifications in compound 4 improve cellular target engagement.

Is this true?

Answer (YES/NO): NO